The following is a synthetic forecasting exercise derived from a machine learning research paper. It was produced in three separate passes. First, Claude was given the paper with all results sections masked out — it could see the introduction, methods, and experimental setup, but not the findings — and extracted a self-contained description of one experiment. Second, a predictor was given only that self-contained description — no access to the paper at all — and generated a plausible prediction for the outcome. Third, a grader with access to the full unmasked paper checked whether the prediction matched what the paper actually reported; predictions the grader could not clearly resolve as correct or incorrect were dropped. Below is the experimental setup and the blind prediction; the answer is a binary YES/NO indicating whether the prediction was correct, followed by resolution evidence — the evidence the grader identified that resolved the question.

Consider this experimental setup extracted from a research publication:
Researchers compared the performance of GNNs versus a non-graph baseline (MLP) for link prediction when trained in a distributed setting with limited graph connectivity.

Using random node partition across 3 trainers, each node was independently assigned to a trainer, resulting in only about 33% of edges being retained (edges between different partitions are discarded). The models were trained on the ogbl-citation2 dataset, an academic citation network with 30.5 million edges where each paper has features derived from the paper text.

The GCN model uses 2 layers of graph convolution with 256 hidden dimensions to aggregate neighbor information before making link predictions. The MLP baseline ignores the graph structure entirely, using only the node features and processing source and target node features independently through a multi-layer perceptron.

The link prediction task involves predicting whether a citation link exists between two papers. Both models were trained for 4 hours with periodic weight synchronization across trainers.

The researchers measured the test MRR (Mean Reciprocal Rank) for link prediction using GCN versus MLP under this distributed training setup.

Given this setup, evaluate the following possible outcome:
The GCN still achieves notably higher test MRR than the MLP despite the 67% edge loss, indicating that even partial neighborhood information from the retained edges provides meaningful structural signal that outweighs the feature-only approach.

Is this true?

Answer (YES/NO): YES